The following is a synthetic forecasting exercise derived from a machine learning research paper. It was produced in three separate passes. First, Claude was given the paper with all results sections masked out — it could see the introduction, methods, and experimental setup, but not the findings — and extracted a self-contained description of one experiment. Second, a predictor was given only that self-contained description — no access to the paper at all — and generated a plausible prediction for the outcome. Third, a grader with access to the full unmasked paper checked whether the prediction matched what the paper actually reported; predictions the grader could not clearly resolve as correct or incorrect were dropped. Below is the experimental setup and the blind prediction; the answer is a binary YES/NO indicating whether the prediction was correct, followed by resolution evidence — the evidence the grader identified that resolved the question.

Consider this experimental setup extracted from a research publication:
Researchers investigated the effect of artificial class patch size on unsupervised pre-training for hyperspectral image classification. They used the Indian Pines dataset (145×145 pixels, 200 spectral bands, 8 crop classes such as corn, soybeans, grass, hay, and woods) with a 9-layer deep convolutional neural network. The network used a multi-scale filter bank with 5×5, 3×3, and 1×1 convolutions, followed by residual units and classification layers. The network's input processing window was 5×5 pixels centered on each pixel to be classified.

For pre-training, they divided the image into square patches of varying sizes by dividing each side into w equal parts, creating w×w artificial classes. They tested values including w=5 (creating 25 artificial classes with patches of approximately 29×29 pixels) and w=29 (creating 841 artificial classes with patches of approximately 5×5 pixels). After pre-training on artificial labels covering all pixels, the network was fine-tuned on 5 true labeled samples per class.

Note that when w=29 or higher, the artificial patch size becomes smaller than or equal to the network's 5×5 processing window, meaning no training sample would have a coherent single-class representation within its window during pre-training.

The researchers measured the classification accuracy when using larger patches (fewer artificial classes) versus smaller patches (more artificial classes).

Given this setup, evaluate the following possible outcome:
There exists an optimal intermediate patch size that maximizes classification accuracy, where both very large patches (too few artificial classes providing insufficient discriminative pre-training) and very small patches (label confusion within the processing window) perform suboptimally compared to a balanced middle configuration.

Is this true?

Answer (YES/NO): YES